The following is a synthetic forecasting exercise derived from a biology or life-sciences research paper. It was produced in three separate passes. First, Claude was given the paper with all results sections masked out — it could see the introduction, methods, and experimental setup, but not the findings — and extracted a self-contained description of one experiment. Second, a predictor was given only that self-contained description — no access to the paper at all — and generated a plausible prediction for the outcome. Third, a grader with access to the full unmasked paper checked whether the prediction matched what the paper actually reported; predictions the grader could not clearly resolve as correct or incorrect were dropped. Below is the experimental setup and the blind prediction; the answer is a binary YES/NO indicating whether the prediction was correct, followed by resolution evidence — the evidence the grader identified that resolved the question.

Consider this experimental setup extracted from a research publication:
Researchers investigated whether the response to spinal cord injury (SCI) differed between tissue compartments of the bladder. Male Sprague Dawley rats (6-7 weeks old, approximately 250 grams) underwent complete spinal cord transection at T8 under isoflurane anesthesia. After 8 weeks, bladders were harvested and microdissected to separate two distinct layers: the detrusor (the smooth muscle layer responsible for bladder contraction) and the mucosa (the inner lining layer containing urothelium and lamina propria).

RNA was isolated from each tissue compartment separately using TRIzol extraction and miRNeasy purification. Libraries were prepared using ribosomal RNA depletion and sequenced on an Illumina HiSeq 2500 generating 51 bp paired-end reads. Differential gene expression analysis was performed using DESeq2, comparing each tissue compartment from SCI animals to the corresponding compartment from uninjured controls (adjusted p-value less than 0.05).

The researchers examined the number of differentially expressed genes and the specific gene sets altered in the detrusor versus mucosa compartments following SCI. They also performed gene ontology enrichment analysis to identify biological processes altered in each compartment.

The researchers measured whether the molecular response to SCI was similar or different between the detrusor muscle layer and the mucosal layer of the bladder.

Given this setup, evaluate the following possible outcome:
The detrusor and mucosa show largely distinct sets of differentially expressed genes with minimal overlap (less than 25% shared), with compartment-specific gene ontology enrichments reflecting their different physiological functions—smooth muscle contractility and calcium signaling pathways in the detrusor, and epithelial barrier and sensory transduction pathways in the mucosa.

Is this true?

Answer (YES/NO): NO